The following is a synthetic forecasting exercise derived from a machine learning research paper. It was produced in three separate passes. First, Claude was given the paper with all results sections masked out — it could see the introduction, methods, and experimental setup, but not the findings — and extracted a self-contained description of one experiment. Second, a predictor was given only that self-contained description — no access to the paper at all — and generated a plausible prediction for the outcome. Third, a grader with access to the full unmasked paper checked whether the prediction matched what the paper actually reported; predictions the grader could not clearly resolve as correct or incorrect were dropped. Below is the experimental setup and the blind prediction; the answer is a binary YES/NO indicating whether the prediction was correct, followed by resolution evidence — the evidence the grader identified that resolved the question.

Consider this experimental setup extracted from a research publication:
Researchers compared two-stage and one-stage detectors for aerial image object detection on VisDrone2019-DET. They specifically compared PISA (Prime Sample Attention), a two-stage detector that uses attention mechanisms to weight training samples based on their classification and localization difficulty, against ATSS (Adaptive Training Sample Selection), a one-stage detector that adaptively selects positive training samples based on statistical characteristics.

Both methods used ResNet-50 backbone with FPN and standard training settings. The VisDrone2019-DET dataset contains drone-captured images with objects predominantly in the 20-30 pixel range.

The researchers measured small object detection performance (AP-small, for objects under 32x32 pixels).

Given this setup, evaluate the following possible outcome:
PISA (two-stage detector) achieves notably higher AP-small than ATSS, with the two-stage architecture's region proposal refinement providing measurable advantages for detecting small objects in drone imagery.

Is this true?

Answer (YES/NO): YES